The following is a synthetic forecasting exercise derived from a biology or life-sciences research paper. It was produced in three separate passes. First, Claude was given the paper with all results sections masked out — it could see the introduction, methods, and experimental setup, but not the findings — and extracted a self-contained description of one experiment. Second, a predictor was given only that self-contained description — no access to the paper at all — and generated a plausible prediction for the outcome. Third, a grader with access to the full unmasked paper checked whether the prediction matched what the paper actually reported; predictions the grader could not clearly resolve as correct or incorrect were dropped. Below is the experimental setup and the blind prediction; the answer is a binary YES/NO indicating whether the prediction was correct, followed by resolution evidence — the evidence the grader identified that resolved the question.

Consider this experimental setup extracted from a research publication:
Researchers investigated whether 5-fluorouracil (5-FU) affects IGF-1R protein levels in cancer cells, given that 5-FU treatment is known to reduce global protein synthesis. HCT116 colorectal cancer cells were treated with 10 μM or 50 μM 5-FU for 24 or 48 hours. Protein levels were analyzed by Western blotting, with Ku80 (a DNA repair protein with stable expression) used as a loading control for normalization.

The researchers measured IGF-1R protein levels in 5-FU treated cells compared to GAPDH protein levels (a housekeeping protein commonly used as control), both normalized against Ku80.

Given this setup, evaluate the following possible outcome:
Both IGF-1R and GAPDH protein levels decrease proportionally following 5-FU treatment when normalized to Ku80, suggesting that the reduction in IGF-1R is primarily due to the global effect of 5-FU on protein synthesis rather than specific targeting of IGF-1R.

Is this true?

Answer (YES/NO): NO